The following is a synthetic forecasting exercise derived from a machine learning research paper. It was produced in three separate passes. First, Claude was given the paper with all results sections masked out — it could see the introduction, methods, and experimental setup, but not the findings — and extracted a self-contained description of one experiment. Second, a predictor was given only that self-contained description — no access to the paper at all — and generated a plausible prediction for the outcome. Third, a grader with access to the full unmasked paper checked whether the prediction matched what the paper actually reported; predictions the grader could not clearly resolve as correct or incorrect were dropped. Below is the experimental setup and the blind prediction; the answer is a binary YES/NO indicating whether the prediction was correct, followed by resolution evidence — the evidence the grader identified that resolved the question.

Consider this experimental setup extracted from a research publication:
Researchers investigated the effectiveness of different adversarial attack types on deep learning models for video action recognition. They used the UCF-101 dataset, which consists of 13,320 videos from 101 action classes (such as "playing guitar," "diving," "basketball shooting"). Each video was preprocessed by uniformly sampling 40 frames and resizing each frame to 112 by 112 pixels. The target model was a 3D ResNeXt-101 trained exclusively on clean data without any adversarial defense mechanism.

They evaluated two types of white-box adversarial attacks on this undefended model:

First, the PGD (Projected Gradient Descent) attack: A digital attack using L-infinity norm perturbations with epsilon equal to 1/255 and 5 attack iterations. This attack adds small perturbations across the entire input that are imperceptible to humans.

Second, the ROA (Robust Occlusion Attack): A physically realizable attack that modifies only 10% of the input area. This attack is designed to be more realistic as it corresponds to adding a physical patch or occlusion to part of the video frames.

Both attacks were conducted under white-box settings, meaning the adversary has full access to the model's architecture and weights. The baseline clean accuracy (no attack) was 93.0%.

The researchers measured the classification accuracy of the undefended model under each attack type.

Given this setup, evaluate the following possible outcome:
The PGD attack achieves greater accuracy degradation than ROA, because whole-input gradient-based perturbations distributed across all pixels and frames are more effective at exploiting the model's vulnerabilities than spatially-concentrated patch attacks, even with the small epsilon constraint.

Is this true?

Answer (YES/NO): YES